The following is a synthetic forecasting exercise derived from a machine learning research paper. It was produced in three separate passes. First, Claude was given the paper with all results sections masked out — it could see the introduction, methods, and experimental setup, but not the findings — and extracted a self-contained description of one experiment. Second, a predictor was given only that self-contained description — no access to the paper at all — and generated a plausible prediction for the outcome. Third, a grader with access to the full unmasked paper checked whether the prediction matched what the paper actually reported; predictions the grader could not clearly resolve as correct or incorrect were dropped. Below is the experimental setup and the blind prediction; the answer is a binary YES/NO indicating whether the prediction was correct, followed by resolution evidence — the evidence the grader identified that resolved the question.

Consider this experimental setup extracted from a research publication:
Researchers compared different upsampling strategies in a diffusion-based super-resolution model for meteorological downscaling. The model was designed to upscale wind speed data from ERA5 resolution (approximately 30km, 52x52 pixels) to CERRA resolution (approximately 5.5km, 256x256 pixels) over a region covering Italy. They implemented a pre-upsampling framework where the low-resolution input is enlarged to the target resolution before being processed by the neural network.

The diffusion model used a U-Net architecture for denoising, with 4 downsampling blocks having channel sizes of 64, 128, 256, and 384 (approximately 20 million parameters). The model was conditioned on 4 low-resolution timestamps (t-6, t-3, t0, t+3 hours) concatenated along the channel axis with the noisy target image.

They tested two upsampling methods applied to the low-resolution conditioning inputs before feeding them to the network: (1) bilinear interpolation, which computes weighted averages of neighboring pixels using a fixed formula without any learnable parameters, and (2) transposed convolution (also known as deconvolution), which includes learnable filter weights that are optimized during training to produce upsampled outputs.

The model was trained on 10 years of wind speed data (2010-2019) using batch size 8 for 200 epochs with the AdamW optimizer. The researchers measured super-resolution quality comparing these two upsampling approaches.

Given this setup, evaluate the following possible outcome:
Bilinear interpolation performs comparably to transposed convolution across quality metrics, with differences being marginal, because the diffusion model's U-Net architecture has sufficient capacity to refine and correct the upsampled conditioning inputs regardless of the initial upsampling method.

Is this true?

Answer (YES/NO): YES